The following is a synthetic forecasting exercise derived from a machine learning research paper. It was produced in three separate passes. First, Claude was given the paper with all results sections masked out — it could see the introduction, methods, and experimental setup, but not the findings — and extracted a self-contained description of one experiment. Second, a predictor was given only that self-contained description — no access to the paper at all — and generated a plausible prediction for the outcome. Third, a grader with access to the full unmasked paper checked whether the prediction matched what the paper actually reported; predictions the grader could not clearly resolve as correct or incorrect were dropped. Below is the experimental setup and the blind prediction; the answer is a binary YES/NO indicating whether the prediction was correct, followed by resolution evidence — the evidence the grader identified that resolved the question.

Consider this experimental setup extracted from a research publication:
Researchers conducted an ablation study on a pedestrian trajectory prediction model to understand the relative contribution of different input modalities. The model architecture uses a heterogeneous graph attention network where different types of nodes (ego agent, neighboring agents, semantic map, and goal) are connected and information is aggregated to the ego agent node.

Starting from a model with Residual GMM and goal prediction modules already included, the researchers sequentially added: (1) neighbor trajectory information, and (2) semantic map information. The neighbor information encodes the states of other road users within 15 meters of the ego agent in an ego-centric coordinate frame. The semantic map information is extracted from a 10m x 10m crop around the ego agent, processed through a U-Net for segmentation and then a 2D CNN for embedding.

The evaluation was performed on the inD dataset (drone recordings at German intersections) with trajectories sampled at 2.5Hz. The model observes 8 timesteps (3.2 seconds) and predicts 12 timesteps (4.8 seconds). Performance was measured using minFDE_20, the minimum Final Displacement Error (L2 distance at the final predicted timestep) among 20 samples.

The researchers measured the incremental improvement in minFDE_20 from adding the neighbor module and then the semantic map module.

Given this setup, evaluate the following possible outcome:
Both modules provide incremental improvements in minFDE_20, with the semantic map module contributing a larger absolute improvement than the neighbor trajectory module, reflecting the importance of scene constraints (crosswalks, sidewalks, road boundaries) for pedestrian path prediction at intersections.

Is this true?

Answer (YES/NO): NO